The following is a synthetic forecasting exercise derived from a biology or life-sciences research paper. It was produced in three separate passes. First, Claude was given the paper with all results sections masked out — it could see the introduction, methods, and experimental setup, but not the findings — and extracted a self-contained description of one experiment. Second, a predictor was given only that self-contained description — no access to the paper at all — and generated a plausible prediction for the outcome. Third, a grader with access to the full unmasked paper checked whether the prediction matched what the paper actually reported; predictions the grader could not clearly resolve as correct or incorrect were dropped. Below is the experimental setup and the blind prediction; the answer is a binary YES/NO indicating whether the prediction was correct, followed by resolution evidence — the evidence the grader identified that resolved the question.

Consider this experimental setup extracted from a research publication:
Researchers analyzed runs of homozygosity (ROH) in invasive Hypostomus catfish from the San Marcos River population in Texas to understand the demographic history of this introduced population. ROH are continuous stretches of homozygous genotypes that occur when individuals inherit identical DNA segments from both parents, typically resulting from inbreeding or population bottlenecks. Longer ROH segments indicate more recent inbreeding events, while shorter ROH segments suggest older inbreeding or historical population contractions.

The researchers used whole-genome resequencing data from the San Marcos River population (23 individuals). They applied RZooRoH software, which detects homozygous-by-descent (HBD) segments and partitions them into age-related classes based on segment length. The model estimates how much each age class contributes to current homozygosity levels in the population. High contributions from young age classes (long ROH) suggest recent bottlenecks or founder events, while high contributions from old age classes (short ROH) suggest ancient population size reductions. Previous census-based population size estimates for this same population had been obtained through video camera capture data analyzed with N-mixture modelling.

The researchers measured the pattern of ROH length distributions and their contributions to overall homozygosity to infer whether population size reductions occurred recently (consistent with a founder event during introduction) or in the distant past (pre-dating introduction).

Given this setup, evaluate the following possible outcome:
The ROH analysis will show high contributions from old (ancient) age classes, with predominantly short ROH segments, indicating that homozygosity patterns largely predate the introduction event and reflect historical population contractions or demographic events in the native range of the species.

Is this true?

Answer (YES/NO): NO